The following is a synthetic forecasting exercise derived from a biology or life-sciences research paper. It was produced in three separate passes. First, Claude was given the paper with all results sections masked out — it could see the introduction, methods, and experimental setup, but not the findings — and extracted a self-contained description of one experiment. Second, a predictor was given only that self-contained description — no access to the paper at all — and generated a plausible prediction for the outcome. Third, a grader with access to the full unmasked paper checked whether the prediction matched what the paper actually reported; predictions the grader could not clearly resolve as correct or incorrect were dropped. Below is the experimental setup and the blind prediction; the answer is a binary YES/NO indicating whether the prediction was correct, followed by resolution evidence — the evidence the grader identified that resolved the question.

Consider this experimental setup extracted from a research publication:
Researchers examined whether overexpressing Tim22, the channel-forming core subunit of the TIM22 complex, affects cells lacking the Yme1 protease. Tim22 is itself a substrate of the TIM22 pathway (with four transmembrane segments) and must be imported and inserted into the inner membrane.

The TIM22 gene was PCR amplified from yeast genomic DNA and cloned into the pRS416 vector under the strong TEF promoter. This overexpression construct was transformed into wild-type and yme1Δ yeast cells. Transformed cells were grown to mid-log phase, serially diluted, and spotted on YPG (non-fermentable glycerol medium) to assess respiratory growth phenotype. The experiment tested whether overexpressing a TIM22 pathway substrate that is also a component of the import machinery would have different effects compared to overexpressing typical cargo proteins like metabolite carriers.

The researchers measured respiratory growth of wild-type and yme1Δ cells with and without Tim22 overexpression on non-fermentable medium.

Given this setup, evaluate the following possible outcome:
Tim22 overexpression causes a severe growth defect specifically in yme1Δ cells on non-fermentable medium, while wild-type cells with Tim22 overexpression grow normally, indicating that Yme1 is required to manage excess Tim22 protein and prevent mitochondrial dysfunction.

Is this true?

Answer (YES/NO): YES